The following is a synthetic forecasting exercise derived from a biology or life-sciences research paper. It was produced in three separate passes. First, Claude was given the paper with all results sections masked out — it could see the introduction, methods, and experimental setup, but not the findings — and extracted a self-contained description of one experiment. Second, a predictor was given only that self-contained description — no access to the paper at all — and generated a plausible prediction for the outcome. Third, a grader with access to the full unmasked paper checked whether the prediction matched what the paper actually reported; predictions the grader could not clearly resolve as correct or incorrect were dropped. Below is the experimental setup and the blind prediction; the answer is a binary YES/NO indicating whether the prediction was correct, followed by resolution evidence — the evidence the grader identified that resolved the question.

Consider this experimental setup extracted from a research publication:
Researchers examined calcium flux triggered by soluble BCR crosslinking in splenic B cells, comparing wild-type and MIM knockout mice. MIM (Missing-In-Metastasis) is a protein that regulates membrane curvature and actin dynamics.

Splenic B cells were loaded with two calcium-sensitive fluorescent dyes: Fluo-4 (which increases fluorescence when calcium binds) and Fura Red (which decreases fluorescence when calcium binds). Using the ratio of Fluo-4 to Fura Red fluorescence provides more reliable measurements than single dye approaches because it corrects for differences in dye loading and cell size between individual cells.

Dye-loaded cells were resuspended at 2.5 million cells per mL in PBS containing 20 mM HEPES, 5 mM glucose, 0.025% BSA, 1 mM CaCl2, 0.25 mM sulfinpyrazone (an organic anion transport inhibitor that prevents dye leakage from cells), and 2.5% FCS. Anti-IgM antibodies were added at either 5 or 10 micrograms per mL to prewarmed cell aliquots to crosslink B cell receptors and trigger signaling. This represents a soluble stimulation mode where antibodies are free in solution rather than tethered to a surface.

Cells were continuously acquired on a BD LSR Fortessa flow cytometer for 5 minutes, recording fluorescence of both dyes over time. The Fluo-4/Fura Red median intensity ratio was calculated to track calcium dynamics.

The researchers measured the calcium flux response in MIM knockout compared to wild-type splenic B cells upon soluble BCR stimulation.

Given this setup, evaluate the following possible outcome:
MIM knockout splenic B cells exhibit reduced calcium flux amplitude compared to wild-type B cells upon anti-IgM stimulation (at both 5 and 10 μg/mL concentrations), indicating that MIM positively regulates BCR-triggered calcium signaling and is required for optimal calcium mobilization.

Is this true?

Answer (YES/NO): NO